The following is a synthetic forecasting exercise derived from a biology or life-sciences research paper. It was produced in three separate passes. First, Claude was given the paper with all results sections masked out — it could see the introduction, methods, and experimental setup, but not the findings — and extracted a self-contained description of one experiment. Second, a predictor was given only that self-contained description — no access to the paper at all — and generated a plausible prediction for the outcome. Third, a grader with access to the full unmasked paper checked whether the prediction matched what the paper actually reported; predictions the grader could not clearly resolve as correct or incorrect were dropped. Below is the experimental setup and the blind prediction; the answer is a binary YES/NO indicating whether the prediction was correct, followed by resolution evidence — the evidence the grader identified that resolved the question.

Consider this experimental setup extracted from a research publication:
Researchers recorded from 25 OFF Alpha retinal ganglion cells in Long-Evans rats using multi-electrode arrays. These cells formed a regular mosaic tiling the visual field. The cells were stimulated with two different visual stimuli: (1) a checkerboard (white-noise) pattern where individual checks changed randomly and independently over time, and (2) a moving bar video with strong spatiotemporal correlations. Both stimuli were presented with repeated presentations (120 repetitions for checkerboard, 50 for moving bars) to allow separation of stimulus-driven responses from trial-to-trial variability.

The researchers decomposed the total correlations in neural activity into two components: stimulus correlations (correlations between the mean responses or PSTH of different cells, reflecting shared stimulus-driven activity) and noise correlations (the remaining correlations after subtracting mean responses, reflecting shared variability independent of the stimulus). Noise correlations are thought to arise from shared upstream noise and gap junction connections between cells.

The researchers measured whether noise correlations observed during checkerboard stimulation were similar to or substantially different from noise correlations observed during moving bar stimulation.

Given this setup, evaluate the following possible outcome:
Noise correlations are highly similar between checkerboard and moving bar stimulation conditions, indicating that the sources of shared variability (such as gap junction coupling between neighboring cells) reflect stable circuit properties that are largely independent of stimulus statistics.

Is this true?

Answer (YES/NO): YES